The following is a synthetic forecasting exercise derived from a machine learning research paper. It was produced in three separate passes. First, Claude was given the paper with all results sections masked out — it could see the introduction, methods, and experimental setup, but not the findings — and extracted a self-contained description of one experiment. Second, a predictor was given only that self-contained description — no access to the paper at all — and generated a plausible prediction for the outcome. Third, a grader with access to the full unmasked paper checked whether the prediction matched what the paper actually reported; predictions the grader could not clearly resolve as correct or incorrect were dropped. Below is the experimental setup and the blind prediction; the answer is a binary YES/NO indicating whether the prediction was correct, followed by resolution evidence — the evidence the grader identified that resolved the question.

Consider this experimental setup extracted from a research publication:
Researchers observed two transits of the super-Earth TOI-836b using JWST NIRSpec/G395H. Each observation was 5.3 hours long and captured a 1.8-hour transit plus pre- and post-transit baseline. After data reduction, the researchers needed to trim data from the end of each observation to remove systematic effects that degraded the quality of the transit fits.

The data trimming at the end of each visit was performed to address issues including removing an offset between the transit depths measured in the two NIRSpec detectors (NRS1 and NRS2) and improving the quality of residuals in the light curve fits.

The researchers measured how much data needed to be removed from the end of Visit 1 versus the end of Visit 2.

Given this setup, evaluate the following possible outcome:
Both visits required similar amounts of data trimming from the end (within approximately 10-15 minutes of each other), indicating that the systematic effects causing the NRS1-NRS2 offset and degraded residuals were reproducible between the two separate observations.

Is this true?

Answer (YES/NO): NO